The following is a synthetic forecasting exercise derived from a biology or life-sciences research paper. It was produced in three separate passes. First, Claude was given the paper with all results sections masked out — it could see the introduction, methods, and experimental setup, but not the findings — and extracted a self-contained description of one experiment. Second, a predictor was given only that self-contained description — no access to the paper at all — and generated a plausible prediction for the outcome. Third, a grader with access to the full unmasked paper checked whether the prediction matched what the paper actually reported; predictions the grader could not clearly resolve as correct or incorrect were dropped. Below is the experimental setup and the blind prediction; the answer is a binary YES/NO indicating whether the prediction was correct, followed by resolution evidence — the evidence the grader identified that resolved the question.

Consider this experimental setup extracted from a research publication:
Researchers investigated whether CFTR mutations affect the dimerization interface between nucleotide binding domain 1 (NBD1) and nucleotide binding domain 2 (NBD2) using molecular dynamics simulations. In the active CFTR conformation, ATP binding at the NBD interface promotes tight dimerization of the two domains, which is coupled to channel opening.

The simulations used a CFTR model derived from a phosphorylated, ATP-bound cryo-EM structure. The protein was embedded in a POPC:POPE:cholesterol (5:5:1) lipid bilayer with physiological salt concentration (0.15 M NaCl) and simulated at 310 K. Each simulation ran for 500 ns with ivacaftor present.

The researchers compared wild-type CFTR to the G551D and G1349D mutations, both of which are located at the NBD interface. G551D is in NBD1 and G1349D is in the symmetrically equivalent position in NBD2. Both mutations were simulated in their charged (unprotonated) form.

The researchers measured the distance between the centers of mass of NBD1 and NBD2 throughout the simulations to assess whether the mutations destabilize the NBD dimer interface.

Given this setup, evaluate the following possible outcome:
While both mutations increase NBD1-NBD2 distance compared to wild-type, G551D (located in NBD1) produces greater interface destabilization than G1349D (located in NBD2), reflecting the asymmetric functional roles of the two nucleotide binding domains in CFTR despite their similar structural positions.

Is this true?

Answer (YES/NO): NO